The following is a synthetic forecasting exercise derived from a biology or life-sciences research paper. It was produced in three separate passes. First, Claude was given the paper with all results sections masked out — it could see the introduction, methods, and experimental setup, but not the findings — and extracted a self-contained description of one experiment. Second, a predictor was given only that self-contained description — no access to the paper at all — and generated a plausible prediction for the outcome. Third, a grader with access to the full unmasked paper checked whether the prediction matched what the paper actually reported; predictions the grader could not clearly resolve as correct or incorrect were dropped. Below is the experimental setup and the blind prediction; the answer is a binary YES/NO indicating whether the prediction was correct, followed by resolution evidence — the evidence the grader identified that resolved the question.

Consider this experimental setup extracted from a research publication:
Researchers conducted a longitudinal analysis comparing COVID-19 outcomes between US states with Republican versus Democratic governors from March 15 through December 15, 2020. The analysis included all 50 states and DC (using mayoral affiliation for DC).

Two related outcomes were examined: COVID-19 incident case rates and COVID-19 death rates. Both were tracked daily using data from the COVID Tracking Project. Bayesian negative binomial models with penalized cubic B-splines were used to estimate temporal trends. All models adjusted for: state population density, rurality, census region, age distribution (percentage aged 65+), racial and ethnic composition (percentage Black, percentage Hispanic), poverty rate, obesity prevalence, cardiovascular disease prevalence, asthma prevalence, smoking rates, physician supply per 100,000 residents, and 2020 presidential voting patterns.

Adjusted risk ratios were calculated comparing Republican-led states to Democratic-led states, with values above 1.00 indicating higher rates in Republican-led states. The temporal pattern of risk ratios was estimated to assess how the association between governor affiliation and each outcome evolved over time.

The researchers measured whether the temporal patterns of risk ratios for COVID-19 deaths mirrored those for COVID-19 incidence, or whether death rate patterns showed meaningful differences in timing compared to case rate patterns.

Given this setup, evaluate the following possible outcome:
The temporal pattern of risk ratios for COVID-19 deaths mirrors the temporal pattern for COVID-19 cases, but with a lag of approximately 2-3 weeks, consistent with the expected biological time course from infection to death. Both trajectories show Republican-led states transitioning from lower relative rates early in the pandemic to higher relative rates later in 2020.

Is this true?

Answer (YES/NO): NO